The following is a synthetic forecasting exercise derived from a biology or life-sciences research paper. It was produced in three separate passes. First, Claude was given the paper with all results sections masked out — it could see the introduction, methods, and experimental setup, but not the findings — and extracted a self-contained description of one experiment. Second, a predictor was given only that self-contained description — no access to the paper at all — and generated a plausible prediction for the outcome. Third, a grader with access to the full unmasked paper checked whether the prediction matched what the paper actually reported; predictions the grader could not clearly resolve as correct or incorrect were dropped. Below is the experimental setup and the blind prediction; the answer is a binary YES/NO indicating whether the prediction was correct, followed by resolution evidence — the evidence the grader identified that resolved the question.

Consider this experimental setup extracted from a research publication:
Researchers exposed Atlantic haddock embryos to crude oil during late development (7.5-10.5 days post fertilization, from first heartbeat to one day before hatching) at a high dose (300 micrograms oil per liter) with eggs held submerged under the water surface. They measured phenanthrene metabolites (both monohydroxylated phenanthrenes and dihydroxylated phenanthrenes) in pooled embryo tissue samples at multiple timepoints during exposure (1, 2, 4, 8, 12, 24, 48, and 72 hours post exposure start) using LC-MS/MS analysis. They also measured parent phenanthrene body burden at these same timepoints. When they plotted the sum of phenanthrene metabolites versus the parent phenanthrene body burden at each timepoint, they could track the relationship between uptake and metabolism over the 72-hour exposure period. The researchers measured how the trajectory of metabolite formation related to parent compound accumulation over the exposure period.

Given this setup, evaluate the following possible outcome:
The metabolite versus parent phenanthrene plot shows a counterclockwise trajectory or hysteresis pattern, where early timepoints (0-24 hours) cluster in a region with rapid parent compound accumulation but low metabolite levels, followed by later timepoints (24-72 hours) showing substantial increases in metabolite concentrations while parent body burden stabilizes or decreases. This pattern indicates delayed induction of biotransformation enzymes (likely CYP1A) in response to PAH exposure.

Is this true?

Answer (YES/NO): NO